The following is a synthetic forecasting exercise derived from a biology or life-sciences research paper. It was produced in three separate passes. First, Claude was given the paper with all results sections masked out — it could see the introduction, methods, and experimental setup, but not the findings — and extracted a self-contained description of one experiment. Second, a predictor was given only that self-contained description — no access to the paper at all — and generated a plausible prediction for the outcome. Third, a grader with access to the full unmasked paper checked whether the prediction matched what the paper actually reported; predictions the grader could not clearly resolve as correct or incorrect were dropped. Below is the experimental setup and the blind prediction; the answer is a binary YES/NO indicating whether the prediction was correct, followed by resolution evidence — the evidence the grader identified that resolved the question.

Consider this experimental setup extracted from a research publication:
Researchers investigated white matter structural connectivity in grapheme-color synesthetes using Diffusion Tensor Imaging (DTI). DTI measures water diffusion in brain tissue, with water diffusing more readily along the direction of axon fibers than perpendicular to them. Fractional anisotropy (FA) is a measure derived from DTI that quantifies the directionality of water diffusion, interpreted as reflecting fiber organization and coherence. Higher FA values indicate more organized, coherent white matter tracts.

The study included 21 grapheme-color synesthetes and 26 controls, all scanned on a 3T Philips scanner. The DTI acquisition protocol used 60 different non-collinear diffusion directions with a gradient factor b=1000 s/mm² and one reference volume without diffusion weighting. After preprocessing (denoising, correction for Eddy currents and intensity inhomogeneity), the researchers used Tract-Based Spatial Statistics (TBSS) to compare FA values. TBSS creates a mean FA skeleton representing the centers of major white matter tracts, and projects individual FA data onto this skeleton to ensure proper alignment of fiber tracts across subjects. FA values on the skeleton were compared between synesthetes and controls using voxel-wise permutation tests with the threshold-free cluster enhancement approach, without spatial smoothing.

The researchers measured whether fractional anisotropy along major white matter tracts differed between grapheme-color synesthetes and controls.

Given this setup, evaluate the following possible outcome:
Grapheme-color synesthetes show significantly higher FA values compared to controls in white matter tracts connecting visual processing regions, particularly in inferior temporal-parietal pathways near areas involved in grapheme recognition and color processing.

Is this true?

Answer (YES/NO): NO